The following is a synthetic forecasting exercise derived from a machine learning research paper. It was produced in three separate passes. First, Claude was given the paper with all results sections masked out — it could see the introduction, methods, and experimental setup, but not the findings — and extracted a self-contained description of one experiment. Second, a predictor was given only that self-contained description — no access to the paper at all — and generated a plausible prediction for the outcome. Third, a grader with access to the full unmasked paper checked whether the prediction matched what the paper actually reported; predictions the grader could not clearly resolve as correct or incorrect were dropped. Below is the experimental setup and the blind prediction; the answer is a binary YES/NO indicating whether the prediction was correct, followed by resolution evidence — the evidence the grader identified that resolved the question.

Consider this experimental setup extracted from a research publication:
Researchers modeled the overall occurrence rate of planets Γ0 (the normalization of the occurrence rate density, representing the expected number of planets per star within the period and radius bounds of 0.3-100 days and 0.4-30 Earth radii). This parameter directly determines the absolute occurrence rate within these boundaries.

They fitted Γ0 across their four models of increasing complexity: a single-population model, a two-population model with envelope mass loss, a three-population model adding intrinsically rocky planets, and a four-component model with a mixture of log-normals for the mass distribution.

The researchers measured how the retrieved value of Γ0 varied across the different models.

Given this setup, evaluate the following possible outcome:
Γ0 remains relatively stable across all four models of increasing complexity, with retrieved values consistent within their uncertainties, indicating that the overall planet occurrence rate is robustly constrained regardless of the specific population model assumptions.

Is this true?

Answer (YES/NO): NO